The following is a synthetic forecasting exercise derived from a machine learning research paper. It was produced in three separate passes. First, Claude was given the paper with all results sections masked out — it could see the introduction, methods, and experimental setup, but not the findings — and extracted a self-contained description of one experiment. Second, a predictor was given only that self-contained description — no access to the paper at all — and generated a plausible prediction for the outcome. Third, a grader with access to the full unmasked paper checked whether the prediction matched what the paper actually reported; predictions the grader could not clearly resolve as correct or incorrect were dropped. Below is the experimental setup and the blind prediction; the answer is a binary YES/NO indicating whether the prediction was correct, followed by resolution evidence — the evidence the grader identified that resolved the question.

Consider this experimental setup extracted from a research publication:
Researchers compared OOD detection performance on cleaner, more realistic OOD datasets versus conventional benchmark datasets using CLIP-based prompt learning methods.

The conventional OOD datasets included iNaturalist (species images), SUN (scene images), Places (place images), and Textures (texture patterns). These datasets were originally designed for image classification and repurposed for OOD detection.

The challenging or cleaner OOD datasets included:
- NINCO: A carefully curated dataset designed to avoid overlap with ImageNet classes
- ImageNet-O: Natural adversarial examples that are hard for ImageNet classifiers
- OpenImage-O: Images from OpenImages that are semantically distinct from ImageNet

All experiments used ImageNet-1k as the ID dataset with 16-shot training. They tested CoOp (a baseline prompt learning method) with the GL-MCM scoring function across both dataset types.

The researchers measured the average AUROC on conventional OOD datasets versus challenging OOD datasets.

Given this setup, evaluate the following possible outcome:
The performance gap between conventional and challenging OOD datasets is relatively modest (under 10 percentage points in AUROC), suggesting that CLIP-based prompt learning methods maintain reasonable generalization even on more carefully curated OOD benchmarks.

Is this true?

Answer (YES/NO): YES